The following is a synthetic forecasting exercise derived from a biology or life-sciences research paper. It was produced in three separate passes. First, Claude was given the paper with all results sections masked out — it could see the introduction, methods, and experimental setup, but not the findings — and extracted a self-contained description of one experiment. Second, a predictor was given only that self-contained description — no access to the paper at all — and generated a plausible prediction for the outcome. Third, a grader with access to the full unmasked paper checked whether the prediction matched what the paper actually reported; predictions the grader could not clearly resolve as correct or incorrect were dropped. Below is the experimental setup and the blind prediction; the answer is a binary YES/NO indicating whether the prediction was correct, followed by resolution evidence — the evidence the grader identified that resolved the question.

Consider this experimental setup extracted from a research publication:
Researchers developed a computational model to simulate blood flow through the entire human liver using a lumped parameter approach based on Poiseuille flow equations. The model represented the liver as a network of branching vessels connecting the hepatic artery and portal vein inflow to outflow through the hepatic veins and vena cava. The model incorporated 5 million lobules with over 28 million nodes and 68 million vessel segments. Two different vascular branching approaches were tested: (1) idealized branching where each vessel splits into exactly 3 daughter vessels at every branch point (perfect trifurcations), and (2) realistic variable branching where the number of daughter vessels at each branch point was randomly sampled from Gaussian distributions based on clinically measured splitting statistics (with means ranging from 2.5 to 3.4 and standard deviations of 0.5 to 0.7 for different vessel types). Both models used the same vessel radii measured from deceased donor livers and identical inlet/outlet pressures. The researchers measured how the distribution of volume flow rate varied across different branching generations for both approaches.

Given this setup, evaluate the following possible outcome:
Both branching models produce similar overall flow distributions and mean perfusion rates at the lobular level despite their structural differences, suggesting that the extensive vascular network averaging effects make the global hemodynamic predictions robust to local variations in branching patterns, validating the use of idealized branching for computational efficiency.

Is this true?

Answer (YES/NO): NO